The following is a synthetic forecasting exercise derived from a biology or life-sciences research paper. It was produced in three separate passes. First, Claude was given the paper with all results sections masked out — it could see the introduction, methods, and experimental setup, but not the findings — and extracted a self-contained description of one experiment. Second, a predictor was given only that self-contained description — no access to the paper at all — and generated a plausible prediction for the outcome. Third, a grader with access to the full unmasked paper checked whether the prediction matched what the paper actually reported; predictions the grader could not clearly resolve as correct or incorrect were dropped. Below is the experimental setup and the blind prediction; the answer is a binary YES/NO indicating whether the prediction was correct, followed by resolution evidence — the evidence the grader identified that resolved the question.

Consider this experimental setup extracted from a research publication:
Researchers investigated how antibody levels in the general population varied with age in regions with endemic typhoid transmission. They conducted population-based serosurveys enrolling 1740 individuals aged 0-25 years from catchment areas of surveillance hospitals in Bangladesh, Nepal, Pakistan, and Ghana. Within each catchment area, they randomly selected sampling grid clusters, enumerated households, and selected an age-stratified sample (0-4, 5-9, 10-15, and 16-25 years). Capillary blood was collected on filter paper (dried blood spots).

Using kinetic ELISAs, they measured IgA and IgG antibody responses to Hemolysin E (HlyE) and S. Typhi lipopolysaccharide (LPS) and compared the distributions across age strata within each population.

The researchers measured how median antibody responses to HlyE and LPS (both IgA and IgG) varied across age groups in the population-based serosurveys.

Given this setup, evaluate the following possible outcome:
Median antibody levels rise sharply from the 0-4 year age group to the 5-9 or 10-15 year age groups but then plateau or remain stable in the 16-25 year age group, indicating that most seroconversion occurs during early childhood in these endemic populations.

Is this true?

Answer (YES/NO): NO